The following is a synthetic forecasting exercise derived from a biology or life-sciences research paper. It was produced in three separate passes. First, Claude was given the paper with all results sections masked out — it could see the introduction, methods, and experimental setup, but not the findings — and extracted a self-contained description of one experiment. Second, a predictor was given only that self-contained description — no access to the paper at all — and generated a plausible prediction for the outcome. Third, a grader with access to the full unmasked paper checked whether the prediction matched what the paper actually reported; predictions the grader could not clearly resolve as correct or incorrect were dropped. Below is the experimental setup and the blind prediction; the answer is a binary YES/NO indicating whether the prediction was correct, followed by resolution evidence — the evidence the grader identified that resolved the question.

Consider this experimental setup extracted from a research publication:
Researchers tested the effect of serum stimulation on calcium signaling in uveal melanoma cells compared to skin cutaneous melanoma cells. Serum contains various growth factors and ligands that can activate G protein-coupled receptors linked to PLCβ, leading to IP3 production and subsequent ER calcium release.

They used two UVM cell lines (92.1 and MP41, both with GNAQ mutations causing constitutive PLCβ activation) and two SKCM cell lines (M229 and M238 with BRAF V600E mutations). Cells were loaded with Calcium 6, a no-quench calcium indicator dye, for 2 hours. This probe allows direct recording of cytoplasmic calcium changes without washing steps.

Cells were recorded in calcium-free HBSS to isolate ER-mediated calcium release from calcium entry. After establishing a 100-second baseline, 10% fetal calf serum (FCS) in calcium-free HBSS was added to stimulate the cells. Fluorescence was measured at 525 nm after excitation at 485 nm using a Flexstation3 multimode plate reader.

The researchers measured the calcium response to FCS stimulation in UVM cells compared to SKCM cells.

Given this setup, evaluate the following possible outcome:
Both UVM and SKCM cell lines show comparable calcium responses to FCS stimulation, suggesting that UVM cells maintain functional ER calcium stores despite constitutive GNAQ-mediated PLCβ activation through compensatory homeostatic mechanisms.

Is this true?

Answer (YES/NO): NO